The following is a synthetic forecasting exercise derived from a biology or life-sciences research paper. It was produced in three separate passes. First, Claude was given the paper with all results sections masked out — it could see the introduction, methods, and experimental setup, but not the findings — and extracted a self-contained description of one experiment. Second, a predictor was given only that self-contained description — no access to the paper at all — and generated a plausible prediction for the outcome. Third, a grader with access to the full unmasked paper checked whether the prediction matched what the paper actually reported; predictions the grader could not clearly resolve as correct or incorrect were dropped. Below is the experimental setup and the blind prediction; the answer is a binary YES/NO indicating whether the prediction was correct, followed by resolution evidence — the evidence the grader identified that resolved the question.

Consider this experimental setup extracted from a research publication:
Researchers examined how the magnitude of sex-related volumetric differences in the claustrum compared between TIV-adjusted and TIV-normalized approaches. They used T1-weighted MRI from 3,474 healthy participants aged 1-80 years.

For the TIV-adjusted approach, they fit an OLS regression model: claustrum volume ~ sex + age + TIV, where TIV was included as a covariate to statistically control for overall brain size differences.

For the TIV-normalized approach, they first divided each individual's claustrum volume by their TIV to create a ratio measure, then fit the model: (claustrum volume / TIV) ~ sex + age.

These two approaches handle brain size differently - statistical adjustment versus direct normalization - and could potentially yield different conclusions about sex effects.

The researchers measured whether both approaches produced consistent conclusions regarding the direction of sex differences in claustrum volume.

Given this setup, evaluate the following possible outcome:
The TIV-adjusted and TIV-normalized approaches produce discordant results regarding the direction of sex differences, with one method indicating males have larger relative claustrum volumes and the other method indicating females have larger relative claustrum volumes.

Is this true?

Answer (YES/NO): NO